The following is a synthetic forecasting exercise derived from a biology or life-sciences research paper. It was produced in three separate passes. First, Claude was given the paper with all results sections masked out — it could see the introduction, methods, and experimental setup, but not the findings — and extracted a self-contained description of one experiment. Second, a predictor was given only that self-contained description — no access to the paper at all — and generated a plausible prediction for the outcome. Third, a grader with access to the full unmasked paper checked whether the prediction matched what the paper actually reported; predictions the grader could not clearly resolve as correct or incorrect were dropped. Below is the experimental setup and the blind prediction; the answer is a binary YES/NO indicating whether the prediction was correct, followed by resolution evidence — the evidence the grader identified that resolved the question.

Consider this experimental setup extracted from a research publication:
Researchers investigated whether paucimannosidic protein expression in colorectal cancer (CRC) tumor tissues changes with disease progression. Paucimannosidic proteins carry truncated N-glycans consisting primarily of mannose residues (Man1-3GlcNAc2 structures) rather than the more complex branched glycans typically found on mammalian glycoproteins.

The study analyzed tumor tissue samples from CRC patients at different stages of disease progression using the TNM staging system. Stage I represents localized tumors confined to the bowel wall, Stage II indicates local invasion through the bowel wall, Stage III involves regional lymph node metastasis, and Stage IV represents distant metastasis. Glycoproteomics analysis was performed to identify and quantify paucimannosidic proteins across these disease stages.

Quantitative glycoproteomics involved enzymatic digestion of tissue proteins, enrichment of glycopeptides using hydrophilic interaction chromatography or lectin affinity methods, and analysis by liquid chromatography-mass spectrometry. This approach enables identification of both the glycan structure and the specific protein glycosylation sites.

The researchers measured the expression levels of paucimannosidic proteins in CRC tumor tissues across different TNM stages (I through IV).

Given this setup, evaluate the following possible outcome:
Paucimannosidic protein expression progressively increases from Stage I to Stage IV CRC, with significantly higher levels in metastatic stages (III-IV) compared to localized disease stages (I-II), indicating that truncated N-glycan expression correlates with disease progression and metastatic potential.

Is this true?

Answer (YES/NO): NO